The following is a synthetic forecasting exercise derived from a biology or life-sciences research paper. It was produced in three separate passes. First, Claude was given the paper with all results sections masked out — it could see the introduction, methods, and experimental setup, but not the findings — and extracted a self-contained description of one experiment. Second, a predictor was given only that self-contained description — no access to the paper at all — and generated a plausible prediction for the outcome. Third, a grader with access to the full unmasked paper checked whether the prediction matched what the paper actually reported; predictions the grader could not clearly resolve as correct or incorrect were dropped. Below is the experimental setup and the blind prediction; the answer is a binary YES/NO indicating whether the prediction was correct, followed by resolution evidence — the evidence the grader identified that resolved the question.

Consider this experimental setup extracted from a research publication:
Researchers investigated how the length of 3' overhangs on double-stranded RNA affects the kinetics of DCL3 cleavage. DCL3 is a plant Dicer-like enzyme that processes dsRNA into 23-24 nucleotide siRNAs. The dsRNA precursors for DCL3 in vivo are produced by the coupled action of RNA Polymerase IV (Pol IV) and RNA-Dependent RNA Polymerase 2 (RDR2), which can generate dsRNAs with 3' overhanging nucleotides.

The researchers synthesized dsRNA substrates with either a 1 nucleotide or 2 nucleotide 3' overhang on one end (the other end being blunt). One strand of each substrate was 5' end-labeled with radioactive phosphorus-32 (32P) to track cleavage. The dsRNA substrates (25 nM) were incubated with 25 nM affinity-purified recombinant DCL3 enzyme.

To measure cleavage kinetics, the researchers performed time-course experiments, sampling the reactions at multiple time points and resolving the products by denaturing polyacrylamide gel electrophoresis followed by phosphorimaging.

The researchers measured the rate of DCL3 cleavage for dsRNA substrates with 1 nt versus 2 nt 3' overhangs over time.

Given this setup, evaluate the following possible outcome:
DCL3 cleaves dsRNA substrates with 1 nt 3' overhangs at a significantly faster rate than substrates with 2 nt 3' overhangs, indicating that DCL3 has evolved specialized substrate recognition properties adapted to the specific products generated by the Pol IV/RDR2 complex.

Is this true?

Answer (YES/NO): NO